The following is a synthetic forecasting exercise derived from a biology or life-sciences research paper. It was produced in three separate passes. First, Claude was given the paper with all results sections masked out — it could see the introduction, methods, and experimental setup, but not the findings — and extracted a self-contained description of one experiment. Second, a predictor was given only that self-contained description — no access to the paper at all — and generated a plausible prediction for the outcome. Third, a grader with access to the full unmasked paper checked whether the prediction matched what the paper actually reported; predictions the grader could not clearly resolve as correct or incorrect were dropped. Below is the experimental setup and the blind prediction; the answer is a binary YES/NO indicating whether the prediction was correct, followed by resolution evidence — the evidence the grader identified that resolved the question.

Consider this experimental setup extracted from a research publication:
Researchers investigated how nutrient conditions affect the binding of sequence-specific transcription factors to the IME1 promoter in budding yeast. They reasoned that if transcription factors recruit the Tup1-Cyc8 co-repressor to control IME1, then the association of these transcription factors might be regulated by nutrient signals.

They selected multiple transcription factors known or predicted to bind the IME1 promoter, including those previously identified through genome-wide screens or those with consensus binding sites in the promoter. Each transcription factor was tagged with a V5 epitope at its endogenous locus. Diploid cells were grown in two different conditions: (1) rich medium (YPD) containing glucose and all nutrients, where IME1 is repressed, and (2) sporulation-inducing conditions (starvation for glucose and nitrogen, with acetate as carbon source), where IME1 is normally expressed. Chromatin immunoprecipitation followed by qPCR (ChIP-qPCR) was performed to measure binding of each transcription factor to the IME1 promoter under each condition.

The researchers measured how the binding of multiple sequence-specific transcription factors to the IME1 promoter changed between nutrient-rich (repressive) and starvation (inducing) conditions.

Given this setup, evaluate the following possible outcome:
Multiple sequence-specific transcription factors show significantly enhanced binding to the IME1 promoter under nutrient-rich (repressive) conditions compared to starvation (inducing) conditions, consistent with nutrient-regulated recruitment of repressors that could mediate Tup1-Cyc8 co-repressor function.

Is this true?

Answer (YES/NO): YES